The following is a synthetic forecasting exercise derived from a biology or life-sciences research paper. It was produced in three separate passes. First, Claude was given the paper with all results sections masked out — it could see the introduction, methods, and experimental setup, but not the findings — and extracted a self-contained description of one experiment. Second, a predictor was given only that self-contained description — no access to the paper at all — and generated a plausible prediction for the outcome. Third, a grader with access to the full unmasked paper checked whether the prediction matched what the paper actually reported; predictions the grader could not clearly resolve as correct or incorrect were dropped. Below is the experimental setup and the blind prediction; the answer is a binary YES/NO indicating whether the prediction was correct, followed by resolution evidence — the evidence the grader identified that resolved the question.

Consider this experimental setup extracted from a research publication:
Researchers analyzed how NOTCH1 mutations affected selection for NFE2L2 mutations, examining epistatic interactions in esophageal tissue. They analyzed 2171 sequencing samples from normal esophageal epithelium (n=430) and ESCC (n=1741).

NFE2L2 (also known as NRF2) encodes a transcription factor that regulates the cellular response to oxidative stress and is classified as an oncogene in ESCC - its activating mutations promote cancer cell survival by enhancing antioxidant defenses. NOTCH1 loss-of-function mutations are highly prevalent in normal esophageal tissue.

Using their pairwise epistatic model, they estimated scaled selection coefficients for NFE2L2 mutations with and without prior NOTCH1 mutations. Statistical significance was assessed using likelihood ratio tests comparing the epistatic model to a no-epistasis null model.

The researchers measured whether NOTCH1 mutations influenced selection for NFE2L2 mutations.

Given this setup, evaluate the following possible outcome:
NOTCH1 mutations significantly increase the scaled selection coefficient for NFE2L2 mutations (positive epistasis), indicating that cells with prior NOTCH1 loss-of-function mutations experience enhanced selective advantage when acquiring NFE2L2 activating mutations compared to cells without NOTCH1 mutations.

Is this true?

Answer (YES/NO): NO